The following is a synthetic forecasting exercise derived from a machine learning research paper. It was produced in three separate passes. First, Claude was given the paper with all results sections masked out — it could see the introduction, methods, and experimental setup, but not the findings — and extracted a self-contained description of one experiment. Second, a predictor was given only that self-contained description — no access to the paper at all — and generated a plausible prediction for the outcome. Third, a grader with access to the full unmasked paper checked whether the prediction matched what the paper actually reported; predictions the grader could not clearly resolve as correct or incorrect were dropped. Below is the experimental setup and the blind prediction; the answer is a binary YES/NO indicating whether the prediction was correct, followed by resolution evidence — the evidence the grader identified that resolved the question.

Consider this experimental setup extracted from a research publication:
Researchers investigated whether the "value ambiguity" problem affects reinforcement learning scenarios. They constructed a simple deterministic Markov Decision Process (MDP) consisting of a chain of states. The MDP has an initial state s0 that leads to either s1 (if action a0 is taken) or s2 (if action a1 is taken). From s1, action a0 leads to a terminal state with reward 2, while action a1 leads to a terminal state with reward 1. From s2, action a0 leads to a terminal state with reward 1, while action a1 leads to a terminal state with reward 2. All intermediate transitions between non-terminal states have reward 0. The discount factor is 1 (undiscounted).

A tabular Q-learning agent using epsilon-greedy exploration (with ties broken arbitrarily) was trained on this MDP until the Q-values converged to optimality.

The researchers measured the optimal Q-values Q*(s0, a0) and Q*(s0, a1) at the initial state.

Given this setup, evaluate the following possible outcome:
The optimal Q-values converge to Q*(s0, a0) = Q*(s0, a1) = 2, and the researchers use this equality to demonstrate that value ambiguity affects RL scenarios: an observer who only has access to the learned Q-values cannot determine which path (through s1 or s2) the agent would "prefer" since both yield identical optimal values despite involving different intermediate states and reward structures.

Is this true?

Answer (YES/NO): YES